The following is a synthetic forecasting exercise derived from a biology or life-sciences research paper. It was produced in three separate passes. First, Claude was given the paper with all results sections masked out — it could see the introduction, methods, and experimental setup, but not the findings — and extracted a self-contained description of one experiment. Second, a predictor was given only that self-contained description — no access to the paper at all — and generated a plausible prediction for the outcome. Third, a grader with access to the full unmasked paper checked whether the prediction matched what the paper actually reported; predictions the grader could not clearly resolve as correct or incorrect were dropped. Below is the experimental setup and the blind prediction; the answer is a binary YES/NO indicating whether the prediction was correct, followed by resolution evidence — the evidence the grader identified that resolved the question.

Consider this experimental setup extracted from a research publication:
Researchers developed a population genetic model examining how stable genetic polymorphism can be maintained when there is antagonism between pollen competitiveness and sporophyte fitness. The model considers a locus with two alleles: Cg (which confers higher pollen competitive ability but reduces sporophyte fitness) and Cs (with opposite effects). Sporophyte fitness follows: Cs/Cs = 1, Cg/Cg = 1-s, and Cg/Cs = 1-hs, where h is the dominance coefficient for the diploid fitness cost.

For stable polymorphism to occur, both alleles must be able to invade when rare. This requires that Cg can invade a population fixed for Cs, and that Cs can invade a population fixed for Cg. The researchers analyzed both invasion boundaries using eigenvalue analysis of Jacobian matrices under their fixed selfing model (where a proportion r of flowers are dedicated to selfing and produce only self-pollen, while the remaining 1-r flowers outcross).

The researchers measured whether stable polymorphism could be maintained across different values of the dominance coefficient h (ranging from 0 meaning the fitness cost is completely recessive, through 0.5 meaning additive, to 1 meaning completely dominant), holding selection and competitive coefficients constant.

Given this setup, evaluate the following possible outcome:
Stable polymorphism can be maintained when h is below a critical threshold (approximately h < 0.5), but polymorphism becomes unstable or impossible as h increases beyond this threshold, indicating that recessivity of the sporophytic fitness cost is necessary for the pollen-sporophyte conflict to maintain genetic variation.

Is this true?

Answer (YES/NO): YES